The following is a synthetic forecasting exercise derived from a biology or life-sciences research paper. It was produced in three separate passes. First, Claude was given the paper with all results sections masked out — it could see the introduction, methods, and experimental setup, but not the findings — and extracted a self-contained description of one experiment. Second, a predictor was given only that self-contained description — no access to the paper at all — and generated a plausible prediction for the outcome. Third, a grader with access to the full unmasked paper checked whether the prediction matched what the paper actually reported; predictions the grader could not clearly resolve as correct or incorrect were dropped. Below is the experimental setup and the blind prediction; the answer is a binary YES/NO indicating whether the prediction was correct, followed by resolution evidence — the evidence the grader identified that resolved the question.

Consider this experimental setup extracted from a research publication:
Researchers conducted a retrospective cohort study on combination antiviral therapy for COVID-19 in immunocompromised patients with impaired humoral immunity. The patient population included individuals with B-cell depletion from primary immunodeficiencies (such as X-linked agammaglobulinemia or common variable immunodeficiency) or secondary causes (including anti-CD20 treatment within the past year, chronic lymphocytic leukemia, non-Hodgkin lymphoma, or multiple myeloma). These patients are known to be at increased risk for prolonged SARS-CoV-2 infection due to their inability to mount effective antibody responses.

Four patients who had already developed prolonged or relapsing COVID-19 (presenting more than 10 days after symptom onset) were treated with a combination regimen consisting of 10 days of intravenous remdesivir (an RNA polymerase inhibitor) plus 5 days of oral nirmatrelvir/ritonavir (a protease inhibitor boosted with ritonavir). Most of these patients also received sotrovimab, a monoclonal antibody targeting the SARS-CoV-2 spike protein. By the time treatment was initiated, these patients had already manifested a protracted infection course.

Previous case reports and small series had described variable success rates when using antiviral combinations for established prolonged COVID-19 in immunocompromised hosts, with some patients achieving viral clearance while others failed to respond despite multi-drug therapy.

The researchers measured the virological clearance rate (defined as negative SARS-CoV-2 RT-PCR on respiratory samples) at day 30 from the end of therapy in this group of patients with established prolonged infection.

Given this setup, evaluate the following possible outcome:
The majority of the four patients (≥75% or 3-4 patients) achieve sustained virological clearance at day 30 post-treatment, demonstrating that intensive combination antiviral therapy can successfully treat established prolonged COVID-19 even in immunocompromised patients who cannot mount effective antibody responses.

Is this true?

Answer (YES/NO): NO